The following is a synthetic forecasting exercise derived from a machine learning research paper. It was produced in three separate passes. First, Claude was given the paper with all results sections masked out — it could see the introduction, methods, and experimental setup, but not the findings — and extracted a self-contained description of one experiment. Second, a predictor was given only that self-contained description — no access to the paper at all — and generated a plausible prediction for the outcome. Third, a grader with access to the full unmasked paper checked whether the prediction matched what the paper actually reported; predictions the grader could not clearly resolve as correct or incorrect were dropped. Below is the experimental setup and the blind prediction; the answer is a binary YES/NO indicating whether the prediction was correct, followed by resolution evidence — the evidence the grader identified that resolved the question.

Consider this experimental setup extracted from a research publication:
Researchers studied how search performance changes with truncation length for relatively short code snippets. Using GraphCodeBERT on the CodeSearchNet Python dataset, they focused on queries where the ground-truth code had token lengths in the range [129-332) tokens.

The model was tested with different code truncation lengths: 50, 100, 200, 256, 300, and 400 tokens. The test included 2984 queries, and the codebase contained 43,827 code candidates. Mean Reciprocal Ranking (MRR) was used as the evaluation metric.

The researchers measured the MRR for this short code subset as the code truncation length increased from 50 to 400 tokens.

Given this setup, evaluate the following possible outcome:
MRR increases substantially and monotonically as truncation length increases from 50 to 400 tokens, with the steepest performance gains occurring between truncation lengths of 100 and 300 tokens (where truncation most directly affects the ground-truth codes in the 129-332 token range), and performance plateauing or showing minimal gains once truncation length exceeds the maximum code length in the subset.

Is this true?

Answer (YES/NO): NO